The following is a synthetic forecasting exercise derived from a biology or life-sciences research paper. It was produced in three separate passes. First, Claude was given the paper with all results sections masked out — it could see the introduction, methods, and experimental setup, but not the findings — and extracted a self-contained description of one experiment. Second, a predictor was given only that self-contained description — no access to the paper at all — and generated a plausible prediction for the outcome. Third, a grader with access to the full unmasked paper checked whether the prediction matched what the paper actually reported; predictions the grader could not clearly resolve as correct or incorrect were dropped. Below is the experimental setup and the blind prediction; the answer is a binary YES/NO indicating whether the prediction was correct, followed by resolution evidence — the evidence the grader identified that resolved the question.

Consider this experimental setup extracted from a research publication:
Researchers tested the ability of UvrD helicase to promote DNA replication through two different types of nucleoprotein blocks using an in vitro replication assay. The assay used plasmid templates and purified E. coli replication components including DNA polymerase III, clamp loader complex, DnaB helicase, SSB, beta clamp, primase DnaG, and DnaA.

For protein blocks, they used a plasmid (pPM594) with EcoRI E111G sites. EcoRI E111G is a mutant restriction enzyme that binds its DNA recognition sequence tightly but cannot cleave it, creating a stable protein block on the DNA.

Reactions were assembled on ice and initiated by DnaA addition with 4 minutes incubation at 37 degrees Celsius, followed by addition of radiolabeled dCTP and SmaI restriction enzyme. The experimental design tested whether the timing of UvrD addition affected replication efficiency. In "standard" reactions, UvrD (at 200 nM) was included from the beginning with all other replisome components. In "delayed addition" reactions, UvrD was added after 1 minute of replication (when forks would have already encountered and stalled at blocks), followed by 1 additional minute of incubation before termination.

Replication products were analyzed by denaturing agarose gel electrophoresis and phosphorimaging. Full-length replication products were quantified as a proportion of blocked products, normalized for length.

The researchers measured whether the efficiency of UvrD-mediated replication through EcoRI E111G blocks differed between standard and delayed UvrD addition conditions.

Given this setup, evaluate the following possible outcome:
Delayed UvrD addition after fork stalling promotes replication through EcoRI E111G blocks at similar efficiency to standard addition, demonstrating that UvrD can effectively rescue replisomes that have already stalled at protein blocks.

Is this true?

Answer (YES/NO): NO